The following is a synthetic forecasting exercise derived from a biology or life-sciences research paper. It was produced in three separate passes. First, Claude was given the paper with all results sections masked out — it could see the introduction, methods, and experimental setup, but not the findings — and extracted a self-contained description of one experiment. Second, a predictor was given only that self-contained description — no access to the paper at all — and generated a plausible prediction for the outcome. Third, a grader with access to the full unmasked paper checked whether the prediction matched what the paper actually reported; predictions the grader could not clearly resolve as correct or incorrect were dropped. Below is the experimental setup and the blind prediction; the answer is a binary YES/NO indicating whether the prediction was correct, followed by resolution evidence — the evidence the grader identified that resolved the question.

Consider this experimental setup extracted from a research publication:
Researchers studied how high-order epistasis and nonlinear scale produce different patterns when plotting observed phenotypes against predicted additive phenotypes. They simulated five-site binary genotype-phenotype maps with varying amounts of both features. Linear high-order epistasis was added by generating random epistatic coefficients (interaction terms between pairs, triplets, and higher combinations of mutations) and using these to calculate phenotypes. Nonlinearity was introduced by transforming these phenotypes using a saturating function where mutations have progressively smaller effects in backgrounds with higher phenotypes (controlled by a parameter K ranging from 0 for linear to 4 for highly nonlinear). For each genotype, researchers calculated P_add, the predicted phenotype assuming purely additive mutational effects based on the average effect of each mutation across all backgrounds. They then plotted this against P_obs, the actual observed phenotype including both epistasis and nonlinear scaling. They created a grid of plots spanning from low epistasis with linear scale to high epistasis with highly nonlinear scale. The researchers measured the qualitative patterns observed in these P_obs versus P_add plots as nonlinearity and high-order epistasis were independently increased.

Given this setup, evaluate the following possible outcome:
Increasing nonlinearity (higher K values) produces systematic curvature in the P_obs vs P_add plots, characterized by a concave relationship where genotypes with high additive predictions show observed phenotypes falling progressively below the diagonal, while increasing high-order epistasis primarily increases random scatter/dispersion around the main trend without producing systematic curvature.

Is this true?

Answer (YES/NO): YES